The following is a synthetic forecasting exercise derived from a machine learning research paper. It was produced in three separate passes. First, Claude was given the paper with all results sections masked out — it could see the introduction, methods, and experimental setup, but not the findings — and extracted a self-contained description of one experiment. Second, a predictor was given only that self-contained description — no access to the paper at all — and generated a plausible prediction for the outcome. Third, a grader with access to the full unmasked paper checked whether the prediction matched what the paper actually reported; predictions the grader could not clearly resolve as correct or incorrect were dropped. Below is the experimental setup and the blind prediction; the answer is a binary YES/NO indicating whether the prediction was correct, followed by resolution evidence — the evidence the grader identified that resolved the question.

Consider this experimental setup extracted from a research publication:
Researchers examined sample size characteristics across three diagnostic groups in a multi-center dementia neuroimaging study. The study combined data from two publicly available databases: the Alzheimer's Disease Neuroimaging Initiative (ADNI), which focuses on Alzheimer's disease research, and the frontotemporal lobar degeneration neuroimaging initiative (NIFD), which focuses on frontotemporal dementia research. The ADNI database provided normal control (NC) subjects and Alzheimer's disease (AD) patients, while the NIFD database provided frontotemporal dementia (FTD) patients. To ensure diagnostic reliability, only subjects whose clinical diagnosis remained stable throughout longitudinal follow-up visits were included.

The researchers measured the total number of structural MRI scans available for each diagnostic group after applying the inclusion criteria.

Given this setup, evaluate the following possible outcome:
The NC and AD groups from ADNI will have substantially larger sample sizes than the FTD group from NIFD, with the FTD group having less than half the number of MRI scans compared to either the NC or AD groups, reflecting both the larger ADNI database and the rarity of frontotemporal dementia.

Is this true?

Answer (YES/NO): NO